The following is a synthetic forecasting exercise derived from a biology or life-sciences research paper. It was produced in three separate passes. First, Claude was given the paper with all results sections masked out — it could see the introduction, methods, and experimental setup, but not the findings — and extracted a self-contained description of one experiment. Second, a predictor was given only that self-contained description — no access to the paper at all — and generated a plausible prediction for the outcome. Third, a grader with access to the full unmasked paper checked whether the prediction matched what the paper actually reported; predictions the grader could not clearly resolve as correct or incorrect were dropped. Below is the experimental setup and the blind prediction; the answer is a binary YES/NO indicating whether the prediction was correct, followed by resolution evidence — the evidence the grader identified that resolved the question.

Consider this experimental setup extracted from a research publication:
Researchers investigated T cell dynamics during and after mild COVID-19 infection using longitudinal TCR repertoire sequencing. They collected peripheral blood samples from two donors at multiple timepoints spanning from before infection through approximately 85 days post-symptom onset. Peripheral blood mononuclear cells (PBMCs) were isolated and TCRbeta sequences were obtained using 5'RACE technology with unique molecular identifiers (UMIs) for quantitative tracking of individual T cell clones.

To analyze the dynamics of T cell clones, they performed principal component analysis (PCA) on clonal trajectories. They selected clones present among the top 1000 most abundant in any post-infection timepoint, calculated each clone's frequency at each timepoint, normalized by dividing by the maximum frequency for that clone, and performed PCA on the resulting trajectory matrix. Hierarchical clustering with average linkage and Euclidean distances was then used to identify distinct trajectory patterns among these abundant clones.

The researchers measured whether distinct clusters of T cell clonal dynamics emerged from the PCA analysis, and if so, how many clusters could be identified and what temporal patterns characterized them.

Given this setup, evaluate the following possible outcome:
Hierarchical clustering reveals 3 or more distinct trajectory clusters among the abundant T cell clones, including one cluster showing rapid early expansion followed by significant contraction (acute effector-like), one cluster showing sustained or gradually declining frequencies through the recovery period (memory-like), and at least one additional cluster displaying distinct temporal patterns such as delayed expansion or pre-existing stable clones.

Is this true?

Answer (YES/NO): NO